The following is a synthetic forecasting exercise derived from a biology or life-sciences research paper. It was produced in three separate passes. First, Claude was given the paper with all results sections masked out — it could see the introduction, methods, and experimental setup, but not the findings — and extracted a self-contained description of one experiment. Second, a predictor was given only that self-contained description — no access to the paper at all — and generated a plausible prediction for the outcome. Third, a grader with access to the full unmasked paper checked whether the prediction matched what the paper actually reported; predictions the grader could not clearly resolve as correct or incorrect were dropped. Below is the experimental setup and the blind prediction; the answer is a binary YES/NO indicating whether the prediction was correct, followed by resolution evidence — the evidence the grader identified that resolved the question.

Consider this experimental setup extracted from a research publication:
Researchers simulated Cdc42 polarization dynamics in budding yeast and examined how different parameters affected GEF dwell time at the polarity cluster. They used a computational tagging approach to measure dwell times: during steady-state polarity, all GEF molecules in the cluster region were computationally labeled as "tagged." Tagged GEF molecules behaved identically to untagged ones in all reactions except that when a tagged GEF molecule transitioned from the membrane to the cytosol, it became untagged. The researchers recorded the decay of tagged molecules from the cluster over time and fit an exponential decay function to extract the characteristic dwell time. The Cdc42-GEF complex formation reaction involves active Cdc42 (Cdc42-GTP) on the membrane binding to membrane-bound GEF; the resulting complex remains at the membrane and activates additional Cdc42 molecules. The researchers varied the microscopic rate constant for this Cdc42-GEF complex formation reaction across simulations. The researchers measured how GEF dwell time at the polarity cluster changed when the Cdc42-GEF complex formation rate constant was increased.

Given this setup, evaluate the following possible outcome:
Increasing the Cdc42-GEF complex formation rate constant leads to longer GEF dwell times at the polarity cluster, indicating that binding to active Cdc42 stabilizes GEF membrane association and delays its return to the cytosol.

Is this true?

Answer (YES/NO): YES